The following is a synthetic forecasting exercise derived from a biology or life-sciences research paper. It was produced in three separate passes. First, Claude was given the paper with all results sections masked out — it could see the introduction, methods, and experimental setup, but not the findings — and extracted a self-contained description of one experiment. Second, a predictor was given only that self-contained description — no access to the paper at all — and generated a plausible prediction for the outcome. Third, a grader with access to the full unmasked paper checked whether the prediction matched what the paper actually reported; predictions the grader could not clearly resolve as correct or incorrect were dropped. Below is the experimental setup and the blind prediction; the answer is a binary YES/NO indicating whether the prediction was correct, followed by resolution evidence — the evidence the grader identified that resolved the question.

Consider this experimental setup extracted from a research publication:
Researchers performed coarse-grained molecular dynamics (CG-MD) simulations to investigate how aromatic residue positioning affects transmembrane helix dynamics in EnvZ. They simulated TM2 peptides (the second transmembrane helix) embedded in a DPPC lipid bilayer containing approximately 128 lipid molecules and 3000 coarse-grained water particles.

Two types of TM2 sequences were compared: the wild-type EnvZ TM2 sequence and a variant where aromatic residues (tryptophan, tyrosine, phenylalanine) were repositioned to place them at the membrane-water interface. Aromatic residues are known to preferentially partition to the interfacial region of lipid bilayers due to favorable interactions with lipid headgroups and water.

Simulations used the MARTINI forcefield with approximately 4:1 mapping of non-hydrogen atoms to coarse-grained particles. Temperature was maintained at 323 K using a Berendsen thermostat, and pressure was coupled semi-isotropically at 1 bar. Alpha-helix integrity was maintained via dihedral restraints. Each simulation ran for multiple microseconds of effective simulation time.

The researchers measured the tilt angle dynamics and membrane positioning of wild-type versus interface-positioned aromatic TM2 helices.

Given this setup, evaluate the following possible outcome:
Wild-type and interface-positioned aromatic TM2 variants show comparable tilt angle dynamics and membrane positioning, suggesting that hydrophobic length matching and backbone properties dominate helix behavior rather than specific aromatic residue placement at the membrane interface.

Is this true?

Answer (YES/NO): NO